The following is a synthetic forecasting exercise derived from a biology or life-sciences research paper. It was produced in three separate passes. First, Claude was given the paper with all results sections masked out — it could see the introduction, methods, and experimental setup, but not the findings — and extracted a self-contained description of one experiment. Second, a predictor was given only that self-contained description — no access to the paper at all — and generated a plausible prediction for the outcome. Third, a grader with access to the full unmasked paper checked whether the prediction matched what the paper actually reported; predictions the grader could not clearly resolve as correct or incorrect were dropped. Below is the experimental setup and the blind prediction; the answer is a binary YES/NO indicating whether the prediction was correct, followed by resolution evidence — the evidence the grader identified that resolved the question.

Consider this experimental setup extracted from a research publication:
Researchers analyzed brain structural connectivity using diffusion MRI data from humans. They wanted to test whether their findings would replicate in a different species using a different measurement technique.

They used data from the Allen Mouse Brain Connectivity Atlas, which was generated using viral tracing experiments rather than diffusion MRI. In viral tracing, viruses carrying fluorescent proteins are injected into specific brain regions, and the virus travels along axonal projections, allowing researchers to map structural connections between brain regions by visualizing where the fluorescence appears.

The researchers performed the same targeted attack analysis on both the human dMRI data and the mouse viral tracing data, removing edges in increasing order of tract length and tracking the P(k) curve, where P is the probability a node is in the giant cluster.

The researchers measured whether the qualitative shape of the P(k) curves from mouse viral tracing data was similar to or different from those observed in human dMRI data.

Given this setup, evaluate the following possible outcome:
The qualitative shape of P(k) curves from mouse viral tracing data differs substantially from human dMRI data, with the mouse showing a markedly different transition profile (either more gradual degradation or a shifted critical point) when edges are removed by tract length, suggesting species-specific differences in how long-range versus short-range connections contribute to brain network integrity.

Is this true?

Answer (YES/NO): NO